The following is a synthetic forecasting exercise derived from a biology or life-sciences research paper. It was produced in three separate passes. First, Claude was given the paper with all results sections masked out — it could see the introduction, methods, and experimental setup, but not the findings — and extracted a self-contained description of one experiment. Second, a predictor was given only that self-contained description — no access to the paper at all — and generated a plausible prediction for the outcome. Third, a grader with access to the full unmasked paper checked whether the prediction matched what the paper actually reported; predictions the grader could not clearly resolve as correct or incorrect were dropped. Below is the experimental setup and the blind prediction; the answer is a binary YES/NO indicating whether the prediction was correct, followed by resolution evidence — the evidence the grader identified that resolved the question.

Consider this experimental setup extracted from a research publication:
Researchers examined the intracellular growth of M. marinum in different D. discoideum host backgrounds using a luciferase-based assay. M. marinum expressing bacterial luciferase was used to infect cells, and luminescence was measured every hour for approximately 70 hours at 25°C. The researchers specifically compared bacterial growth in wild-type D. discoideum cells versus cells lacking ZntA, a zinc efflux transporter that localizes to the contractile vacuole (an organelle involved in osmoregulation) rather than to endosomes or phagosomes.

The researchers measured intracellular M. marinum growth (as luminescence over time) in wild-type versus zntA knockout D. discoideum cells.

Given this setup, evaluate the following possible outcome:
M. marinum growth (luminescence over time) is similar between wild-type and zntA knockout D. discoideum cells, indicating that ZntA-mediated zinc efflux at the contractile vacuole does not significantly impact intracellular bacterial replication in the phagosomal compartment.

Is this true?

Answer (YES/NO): NO